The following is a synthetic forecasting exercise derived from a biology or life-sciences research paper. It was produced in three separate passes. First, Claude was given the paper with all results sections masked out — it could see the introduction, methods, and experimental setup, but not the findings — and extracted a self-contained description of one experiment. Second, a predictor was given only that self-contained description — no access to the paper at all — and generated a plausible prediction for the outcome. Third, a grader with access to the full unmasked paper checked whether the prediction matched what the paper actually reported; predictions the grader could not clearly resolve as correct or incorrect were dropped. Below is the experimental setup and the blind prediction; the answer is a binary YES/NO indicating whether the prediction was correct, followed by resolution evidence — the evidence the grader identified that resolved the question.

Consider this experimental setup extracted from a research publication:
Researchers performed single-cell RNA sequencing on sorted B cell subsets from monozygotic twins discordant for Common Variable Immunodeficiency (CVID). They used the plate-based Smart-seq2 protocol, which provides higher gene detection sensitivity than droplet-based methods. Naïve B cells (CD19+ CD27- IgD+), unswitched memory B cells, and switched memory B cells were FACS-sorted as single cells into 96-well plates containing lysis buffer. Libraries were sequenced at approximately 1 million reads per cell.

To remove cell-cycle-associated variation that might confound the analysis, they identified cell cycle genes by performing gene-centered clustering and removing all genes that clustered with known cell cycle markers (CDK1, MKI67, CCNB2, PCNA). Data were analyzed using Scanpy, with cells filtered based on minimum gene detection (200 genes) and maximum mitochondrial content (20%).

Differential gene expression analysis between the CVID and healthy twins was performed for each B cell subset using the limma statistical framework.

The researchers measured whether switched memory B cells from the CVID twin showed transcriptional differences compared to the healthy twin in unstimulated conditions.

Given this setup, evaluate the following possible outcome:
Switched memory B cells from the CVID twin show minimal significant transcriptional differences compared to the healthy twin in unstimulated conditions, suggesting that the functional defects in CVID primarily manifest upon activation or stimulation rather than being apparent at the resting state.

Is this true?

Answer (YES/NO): YES